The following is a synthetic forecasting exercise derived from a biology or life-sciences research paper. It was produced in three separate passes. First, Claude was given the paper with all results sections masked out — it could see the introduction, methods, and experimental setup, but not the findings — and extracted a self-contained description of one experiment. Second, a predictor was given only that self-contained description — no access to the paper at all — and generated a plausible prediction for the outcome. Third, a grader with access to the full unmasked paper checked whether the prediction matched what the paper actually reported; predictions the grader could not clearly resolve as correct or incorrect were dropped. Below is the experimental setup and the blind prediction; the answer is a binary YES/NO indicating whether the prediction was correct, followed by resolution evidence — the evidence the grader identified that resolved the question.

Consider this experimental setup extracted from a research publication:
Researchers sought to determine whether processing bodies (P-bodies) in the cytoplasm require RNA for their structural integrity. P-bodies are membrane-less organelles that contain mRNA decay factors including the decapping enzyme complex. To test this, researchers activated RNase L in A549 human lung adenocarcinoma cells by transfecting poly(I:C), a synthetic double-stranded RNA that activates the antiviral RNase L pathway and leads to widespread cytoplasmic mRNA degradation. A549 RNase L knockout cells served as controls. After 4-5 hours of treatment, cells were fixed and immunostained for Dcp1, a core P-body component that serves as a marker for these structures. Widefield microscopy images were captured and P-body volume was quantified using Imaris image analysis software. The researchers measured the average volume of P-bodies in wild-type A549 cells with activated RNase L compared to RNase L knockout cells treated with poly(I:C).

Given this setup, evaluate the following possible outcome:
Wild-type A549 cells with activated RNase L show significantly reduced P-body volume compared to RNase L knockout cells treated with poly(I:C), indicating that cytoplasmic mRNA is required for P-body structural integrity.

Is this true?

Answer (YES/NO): NO